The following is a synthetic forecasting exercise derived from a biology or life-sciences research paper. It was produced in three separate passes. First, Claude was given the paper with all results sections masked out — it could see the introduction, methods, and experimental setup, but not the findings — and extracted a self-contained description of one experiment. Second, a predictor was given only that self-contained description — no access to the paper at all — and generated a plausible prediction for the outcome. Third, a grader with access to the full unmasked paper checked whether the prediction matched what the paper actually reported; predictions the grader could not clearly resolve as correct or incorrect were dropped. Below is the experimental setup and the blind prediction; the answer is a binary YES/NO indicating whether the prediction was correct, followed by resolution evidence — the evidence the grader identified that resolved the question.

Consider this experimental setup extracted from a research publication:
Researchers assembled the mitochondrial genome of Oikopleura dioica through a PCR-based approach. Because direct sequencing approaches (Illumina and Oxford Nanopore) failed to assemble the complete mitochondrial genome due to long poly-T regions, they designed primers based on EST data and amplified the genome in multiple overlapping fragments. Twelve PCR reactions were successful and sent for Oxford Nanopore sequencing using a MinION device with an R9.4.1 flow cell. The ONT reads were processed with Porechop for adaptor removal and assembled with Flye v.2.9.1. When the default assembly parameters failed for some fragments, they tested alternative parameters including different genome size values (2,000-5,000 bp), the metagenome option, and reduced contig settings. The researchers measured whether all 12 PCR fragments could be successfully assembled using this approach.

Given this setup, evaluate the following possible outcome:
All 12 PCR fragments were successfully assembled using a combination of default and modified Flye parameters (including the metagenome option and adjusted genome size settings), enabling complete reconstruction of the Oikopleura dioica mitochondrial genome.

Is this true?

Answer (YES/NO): NO